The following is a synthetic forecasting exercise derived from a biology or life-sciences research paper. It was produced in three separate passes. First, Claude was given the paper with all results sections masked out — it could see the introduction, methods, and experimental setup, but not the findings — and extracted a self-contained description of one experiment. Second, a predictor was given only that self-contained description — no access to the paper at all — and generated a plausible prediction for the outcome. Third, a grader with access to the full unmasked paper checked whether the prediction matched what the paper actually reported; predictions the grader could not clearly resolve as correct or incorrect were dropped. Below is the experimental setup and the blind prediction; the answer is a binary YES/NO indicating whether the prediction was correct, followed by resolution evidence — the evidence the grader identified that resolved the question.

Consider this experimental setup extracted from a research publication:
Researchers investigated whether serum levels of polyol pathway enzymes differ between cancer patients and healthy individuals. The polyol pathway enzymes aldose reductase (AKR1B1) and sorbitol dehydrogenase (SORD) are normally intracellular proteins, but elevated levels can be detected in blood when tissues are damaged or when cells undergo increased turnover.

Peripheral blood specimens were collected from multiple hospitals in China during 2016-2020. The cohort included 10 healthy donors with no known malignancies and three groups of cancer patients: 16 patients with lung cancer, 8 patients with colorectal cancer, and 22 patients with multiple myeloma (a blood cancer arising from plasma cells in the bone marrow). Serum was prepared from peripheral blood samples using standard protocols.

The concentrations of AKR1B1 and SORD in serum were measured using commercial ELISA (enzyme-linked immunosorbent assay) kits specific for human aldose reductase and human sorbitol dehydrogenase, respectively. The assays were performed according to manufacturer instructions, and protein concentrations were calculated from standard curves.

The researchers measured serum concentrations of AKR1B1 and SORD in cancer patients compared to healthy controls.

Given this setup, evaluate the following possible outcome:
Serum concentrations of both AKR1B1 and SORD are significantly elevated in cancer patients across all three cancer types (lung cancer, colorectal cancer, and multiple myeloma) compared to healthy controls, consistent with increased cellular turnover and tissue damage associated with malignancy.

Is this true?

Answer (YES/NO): NO